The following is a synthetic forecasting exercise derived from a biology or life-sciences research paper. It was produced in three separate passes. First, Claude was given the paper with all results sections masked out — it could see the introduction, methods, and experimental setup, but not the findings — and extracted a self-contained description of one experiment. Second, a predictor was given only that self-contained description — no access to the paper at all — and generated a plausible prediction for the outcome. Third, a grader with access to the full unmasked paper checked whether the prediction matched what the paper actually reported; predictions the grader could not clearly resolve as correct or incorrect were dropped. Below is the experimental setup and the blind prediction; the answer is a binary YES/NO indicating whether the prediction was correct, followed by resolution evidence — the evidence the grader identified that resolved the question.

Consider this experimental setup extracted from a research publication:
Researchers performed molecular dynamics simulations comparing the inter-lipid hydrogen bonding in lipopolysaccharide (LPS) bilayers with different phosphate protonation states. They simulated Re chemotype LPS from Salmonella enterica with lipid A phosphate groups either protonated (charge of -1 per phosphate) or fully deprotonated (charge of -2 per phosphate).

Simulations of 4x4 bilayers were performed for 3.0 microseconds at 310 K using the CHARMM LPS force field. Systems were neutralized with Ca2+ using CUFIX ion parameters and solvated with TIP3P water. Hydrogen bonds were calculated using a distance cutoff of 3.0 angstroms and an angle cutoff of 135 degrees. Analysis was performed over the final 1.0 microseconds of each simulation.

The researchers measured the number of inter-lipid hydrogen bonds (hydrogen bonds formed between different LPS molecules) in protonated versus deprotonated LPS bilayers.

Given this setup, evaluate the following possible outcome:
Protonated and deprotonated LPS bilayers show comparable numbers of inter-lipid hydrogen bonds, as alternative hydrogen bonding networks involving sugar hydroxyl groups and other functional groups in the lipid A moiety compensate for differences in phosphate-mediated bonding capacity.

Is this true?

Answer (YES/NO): NO